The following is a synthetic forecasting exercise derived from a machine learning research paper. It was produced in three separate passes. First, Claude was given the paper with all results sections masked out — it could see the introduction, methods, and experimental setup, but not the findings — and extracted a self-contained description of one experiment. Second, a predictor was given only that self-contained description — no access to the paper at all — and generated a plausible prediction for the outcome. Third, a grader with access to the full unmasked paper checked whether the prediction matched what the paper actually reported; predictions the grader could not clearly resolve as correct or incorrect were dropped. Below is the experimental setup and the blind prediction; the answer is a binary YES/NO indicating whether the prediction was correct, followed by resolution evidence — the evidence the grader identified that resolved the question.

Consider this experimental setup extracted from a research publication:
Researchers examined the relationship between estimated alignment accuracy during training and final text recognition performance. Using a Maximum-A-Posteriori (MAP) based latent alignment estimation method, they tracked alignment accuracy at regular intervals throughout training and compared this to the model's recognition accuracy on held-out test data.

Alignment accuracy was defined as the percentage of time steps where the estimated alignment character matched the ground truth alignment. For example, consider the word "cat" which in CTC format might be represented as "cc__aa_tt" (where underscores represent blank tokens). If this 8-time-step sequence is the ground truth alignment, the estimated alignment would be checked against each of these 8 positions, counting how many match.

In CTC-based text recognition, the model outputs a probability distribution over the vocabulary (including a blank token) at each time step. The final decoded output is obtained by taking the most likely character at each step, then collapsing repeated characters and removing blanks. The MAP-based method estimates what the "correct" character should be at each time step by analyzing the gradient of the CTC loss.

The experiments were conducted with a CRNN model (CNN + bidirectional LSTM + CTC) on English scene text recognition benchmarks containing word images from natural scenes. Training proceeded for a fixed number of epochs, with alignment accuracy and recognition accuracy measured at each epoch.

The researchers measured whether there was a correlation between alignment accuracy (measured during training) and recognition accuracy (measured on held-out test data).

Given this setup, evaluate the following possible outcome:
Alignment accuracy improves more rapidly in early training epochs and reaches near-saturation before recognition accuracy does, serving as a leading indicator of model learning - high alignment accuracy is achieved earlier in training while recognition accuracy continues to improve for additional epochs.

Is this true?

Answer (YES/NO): YES